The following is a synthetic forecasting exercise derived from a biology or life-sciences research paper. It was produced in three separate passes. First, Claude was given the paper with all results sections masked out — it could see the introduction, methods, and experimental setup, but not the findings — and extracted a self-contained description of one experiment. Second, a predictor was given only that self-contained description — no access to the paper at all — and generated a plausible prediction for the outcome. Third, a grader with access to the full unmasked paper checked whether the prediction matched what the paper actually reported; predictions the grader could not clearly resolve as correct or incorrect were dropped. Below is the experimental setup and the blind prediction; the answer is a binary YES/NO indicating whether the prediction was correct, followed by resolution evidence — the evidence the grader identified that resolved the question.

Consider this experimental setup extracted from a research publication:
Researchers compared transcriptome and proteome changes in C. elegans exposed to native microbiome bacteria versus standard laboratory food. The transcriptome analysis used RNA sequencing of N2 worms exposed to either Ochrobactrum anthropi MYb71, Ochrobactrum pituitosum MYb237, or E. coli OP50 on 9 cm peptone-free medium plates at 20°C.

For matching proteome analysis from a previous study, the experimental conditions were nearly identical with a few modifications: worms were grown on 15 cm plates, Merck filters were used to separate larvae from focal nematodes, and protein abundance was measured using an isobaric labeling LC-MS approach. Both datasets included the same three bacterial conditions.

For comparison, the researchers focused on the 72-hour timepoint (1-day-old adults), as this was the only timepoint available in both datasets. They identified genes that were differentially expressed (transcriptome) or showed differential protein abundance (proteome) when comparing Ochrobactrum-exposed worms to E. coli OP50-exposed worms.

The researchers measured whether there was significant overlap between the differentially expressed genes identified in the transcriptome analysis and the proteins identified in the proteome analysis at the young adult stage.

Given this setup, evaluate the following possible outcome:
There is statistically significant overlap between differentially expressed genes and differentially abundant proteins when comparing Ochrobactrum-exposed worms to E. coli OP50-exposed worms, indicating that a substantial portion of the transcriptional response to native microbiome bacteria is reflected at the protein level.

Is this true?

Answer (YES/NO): YES